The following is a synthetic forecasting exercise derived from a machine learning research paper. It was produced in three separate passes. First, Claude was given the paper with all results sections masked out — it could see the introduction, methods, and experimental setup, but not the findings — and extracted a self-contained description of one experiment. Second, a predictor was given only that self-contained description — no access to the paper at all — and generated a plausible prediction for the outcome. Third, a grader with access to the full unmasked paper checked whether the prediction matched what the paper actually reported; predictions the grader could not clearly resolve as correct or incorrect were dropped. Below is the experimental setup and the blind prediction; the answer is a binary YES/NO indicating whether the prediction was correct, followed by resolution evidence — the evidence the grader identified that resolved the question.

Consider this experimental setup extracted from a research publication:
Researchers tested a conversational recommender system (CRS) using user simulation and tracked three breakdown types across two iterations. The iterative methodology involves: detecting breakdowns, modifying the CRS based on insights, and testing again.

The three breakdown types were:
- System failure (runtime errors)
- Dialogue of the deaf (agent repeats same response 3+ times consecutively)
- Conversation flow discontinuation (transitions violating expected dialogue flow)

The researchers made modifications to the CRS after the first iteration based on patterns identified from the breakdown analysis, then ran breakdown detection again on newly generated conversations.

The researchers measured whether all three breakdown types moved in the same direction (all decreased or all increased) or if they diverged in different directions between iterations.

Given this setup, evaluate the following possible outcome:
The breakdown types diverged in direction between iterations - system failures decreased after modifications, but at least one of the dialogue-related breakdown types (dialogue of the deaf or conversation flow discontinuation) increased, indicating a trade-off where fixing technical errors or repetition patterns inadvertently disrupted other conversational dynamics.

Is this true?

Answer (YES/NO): NO